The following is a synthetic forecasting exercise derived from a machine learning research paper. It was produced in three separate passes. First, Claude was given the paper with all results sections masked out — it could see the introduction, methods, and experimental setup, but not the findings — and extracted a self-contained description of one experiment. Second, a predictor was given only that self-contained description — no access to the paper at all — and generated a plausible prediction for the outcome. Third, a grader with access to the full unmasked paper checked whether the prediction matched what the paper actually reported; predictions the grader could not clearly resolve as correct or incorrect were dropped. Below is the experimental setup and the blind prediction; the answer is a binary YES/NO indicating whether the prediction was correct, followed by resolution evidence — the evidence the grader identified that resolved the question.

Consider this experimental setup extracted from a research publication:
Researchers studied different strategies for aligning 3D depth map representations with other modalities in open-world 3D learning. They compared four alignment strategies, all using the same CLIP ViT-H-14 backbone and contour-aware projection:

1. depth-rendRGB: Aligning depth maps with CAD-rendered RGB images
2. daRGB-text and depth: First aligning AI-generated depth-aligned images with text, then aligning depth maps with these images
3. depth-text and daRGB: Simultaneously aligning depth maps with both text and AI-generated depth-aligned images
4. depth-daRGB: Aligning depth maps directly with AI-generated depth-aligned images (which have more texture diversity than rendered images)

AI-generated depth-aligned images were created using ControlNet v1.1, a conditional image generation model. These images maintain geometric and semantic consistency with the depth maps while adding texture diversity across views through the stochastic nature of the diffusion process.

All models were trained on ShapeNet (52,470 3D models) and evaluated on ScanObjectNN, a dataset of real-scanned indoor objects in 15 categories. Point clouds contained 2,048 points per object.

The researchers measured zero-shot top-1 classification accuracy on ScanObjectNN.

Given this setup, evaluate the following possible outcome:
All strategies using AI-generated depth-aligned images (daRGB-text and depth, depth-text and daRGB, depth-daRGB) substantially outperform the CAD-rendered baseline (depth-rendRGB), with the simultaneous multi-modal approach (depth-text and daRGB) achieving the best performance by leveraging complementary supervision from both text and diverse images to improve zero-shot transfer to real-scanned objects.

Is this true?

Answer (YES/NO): NO